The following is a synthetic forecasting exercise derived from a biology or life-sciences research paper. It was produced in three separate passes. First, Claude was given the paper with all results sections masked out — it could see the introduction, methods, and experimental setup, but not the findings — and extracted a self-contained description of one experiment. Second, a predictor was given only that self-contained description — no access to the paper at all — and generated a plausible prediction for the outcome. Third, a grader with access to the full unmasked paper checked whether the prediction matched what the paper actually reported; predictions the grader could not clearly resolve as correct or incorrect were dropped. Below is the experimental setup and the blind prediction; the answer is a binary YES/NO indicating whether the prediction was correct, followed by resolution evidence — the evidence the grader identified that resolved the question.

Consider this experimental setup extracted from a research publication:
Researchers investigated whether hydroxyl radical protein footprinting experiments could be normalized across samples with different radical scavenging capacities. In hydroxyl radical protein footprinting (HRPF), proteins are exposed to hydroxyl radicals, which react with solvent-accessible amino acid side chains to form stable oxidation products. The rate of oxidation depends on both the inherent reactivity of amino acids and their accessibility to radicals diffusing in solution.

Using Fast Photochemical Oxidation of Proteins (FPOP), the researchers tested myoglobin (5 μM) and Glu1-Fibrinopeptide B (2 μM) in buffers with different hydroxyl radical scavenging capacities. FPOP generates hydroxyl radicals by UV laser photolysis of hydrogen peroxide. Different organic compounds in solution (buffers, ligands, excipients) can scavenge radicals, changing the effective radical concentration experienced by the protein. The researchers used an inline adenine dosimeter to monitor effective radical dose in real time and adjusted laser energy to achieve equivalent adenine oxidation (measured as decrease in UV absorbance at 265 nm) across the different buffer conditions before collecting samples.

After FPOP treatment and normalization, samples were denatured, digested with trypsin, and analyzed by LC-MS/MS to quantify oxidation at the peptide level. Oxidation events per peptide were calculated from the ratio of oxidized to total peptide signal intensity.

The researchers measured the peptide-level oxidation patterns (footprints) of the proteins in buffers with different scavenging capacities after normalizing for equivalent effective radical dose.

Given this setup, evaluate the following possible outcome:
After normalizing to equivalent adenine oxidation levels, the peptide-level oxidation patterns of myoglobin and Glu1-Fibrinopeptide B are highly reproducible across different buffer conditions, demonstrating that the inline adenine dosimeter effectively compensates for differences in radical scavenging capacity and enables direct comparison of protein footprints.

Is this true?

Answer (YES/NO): YES